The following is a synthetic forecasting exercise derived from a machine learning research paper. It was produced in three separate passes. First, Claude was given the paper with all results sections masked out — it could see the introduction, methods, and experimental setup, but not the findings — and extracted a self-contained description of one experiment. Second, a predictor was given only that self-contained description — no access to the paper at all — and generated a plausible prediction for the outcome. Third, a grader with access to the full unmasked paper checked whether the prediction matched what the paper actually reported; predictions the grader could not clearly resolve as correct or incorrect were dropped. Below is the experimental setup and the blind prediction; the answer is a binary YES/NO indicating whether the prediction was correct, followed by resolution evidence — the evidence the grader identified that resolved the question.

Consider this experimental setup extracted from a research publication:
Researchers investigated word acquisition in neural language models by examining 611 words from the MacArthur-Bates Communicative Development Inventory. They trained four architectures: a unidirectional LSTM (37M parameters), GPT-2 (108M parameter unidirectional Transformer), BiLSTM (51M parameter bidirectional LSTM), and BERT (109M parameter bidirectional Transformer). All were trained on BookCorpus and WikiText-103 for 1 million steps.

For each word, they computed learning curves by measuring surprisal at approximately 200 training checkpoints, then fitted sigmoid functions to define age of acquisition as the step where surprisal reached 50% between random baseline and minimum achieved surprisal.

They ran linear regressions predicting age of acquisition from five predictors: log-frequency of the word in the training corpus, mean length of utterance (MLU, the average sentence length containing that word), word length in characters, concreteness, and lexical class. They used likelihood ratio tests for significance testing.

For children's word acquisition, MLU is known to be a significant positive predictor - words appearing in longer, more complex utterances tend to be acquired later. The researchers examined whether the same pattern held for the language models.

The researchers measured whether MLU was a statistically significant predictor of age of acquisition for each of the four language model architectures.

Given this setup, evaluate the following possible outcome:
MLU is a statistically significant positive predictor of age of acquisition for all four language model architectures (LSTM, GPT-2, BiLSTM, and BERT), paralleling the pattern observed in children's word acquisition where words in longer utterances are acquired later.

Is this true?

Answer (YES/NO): NO